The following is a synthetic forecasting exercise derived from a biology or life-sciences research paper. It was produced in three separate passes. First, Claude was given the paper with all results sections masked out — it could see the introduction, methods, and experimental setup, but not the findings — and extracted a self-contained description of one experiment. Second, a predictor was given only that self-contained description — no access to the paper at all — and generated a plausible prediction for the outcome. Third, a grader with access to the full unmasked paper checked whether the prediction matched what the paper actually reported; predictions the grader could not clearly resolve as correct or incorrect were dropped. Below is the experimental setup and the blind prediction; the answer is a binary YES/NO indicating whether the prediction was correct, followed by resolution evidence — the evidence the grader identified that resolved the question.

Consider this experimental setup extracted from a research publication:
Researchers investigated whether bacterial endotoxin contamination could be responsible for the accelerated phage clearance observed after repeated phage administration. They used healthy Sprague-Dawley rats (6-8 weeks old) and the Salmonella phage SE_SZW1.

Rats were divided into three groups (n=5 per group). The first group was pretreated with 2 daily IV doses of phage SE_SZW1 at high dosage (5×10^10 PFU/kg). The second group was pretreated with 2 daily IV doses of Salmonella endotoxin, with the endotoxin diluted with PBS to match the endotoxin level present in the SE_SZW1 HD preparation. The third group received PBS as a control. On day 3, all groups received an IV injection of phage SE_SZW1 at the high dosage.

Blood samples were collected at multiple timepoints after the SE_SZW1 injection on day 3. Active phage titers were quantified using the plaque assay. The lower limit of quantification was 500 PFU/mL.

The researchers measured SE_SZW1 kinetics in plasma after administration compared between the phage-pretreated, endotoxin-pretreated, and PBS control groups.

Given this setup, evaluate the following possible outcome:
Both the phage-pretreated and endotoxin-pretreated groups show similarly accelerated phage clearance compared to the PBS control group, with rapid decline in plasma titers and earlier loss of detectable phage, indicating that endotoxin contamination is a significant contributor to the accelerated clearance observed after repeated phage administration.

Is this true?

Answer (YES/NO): NO